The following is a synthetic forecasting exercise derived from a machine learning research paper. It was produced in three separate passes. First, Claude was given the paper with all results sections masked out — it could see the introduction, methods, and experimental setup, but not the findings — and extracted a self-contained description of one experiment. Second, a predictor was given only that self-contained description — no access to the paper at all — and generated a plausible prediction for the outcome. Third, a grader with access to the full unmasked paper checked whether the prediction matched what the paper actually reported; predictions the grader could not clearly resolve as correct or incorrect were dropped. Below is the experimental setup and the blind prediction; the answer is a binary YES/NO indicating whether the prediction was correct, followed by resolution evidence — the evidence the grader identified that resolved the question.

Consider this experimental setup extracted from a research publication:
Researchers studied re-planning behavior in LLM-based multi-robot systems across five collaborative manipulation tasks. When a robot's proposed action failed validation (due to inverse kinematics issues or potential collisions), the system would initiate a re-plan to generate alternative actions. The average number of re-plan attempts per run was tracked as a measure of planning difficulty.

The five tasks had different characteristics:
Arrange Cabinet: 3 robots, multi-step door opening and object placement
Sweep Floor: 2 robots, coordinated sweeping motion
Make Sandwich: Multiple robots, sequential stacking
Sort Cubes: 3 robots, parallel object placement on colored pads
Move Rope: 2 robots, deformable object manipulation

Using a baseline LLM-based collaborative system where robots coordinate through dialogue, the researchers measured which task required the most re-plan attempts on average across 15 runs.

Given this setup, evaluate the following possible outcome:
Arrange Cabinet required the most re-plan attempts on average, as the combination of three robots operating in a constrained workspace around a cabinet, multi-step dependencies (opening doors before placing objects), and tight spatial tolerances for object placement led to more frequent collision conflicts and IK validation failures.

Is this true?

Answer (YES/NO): NO